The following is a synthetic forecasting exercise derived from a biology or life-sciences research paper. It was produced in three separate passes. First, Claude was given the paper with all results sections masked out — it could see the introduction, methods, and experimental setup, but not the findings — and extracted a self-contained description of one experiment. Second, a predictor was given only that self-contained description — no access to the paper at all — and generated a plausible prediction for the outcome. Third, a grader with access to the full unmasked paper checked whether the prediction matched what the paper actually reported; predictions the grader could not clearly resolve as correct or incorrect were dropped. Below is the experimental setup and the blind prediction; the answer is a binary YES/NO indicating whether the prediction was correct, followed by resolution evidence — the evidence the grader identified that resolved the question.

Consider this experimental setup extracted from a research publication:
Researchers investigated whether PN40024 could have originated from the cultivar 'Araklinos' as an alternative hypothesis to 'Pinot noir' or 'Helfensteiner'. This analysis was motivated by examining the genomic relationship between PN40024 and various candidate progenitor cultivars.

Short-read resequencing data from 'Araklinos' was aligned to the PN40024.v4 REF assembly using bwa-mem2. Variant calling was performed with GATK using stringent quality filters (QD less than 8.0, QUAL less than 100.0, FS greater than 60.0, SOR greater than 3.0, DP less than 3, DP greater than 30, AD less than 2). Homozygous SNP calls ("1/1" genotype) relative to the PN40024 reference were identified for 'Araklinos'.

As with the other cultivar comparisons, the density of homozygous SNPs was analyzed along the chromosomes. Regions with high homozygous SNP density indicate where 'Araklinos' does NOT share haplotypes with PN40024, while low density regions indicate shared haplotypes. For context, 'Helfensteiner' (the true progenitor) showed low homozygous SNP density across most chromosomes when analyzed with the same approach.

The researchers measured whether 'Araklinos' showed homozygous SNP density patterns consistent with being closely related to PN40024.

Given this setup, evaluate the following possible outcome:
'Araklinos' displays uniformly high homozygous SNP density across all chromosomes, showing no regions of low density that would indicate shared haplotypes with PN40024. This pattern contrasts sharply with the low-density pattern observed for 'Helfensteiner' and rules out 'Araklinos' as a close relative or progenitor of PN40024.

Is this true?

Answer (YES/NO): YES